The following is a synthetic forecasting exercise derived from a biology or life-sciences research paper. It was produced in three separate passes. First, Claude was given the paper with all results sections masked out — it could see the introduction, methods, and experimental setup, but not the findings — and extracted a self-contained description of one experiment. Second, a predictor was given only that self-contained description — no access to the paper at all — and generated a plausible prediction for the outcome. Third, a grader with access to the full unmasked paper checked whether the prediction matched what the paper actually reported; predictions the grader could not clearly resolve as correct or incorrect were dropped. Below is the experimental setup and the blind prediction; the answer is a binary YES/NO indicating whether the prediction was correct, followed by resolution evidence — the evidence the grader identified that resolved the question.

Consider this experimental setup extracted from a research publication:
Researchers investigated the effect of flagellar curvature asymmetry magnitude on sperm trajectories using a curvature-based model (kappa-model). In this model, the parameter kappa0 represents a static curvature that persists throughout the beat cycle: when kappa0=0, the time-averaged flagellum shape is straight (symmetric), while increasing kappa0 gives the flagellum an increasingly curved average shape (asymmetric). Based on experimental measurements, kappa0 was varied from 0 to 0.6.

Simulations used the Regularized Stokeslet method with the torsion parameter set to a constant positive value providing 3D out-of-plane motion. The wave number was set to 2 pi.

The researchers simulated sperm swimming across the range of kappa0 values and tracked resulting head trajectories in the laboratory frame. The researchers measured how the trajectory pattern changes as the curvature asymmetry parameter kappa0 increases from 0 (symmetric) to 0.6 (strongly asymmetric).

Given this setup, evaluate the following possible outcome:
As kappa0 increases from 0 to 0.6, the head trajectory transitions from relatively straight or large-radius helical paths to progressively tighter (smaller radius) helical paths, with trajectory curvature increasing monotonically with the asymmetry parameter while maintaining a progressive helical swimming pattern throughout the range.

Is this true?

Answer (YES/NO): NO